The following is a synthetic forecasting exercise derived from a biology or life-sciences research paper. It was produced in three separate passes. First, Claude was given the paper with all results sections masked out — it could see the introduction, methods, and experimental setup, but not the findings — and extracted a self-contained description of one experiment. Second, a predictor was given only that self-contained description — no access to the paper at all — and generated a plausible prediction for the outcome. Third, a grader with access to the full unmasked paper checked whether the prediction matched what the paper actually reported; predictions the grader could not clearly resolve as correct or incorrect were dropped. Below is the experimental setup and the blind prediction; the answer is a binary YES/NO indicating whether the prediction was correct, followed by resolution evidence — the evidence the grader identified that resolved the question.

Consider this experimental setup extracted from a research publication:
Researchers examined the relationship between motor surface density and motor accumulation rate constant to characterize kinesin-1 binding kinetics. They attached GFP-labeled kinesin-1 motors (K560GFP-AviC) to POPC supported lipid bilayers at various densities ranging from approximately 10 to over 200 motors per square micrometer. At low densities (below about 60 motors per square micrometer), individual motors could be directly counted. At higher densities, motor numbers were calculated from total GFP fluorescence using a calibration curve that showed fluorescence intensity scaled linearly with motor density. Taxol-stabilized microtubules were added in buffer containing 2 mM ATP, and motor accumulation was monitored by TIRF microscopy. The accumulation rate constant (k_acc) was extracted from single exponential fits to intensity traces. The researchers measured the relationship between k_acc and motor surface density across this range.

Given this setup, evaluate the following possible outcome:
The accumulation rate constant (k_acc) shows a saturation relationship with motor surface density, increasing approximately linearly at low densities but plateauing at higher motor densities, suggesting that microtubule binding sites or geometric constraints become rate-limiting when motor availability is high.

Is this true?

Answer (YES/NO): NO